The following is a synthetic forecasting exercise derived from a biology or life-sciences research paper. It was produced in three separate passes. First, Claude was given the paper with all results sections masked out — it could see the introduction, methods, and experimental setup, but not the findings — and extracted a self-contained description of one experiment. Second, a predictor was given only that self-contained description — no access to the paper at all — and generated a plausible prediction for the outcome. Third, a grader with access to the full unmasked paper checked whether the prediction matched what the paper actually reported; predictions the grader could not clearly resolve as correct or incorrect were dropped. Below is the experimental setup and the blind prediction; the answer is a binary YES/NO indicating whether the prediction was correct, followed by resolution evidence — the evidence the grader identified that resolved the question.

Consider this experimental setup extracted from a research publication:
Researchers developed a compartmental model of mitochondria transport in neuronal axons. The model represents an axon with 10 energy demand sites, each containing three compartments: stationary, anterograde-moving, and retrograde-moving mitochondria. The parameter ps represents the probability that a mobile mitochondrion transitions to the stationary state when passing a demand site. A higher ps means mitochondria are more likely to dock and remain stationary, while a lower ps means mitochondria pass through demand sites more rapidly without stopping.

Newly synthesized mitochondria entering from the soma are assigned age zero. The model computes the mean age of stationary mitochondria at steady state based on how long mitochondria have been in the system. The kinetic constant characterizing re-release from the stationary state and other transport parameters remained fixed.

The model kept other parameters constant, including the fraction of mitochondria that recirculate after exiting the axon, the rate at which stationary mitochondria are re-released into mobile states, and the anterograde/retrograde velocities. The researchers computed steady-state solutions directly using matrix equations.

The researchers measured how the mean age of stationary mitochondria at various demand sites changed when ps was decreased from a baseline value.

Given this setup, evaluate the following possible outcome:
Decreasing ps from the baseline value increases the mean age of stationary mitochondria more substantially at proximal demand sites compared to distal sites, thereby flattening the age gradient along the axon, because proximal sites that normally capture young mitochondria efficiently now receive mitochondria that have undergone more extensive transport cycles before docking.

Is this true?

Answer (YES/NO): NO